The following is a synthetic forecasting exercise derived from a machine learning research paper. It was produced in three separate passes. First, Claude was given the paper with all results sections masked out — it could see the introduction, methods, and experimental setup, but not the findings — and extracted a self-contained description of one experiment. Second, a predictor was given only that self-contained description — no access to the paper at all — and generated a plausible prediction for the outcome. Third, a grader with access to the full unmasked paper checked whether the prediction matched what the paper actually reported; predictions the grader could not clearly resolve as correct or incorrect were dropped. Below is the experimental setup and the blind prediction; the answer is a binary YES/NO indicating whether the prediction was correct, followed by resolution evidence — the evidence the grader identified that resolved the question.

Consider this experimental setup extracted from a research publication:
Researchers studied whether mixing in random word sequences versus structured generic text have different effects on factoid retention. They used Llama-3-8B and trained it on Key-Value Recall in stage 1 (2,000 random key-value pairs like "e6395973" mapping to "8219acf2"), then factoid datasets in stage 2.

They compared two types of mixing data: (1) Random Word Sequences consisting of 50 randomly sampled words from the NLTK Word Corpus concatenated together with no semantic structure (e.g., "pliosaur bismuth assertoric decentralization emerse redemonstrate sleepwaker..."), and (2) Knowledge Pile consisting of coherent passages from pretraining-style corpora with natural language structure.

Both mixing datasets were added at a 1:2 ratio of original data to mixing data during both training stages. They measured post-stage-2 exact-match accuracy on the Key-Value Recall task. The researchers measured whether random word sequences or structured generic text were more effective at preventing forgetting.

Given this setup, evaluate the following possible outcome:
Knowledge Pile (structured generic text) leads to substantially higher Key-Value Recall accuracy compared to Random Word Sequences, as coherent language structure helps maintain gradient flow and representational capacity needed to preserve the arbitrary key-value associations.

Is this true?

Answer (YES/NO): NO